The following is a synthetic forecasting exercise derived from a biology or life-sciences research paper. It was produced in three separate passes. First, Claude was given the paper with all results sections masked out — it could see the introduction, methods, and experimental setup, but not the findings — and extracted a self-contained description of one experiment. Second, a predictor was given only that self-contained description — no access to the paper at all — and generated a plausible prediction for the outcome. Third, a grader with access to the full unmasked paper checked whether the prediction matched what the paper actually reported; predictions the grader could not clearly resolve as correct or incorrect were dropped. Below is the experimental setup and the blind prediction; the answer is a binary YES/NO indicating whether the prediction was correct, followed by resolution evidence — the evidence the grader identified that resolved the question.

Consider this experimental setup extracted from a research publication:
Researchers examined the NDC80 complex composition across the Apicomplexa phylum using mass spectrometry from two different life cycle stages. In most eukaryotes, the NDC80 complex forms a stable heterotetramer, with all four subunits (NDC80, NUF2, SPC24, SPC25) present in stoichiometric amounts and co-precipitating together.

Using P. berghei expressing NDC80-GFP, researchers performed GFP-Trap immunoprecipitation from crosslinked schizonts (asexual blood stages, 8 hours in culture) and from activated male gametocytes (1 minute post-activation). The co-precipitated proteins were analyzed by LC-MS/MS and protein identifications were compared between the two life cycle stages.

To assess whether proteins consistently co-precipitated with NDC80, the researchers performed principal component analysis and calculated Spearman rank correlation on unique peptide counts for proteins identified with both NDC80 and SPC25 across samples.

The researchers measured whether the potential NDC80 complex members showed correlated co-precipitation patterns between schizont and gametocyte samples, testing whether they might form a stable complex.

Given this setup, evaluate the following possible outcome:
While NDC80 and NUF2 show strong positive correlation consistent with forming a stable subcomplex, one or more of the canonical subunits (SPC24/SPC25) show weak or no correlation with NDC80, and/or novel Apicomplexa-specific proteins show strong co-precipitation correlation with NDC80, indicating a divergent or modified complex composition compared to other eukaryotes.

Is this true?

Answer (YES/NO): NO